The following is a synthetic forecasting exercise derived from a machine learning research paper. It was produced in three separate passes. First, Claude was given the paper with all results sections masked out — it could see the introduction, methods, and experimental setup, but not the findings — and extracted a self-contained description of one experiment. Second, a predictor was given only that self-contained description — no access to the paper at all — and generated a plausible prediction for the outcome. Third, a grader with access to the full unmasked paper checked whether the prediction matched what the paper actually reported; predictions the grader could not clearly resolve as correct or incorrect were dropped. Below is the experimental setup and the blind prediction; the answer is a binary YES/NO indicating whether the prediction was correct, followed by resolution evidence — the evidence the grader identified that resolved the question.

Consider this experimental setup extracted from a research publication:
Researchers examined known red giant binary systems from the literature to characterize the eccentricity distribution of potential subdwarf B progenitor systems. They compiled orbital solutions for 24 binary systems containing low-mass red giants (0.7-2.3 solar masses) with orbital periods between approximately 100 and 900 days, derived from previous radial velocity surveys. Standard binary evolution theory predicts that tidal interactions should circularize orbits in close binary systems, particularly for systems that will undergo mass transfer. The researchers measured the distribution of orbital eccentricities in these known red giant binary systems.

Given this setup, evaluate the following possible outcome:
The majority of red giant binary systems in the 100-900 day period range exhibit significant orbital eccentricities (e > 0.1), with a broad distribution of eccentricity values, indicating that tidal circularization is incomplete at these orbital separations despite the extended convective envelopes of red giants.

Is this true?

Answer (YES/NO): YES